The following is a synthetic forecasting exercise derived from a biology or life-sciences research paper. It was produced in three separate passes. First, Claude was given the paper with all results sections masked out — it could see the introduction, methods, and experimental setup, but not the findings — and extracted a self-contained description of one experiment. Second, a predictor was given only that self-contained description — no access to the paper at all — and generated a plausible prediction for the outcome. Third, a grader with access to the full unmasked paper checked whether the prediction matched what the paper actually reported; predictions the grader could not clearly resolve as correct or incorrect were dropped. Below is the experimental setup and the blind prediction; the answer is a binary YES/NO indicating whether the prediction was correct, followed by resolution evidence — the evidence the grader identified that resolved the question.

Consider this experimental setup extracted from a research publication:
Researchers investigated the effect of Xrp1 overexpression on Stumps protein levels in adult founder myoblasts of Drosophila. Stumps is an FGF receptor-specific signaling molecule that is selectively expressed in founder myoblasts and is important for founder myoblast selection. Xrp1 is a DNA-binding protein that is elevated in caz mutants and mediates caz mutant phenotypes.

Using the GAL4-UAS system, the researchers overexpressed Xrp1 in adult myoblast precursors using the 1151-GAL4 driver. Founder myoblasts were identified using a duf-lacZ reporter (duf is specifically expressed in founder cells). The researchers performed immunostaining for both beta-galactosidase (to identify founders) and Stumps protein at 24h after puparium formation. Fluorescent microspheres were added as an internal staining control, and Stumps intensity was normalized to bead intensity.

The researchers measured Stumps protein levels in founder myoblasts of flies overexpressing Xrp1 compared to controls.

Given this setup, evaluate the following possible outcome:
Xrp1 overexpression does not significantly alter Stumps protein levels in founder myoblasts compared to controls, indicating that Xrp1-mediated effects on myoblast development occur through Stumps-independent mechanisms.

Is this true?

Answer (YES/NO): NO